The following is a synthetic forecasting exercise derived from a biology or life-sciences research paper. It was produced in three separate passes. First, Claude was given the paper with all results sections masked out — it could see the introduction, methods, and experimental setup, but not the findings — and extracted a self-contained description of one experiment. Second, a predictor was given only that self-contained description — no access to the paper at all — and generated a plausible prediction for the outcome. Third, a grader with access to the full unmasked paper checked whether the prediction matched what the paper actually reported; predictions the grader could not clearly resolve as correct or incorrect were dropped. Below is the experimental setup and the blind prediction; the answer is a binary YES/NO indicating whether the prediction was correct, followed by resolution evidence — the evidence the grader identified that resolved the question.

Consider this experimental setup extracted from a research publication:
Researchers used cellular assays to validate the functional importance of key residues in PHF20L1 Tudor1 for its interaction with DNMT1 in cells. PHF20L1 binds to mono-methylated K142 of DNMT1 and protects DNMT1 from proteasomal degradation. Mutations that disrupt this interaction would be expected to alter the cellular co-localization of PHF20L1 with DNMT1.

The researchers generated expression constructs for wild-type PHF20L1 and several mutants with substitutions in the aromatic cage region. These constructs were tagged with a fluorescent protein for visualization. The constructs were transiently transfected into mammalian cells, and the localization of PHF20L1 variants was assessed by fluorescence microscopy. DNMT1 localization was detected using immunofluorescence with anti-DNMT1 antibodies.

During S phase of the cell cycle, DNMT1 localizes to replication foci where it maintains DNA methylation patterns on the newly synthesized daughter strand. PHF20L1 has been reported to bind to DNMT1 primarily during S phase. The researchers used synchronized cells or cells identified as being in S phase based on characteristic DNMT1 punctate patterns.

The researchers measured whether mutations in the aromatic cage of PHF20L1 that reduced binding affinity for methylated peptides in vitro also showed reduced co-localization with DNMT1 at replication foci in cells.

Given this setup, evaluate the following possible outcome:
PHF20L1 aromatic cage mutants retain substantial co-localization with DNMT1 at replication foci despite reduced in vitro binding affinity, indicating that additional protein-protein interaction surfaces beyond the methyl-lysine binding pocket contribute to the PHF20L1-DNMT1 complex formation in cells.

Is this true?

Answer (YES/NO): NO